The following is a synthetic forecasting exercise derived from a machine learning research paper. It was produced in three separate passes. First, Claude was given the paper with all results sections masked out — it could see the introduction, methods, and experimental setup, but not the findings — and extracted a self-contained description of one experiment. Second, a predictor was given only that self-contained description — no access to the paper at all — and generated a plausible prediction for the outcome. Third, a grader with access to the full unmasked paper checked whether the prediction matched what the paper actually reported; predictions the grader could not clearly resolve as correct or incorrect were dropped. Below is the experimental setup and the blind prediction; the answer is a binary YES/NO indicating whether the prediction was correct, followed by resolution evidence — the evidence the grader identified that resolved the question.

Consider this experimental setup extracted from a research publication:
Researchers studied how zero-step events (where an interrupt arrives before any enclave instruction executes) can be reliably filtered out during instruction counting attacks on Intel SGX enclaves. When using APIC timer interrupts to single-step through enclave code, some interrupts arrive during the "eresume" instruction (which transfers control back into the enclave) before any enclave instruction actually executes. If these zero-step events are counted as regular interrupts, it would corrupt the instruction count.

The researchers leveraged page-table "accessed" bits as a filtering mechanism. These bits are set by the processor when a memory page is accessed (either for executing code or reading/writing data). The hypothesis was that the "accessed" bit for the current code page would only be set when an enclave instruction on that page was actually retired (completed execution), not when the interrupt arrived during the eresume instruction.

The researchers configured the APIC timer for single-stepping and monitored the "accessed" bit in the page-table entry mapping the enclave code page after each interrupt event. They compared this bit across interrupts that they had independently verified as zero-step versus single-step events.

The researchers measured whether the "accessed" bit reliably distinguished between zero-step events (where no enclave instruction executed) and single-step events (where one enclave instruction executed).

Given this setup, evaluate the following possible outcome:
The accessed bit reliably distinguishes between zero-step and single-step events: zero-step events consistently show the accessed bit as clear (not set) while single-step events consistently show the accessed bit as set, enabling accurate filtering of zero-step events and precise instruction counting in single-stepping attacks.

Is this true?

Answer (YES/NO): YES